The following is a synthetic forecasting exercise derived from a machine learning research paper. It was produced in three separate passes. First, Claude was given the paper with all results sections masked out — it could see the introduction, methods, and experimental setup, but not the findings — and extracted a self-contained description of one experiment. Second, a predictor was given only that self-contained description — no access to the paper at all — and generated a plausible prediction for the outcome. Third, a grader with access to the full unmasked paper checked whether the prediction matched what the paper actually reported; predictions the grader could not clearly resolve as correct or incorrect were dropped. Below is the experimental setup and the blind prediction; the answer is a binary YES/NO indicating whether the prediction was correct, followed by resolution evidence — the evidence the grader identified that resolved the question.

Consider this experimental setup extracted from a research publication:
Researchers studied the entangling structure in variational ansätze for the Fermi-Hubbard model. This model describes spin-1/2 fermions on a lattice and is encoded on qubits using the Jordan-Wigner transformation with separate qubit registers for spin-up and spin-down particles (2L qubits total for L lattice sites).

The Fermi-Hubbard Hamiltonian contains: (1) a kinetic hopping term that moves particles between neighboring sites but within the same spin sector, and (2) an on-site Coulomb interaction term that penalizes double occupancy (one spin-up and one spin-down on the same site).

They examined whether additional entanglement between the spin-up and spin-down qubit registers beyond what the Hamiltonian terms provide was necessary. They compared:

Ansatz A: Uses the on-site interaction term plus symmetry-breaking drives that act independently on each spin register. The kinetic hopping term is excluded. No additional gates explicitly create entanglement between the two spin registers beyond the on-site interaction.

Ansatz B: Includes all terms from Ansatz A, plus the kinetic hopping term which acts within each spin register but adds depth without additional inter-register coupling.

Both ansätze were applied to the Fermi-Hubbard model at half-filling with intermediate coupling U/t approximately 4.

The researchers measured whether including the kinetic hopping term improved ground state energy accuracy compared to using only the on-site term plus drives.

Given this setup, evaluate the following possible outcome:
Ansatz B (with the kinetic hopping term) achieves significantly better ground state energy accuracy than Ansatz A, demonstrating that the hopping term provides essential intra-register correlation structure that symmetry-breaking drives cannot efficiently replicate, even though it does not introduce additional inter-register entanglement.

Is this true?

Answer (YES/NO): NO